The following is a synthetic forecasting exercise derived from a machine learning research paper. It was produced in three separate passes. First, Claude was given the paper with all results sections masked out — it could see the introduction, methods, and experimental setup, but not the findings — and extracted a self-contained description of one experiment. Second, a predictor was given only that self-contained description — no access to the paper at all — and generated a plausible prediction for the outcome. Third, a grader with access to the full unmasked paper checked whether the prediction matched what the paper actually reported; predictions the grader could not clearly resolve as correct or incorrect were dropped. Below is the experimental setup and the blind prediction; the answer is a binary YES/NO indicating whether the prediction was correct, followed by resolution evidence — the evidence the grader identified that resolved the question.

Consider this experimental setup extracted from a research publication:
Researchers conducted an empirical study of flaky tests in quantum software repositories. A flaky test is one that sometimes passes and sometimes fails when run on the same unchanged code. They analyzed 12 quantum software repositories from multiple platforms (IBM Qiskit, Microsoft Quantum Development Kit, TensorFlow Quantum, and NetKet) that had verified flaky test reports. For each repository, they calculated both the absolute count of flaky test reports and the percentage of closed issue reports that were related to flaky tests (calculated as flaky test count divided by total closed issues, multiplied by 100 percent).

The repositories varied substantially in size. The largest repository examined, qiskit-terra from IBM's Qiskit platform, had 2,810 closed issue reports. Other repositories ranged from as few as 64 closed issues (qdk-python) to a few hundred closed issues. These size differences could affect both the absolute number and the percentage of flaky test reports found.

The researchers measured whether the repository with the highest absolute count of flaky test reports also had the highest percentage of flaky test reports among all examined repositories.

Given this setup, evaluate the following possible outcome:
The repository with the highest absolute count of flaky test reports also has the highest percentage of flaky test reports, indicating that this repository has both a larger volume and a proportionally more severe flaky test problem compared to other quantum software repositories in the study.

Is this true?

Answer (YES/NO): NO